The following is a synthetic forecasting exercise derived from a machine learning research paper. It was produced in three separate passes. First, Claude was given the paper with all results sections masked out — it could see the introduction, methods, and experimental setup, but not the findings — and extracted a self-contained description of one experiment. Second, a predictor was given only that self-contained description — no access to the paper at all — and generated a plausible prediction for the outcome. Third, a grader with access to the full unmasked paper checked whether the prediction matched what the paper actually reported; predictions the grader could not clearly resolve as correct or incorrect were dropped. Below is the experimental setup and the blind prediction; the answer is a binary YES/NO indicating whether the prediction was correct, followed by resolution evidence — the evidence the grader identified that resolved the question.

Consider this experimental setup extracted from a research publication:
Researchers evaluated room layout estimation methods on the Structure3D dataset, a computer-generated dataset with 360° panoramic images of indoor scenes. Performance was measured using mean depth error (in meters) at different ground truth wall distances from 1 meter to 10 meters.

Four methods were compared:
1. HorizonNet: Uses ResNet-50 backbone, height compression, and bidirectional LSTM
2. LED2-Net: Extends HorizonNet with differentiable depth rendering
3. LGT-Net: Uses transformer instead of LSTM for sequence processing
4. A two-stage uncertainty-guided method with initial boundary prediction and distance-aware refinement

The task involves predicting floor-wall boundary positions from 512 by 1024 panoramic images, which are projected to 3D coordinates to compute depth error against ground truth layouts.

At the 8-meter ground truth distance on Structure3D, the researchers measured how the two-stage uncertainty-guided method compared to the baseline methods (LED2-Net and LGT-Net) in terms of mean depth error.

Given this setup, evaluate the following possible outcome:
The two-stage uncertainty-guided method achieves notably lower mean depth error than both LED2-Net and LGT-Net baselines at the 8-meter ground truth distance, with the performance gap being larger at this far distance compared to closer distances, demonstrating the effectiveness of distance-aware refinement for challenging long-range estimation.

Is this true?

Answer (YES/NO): NO